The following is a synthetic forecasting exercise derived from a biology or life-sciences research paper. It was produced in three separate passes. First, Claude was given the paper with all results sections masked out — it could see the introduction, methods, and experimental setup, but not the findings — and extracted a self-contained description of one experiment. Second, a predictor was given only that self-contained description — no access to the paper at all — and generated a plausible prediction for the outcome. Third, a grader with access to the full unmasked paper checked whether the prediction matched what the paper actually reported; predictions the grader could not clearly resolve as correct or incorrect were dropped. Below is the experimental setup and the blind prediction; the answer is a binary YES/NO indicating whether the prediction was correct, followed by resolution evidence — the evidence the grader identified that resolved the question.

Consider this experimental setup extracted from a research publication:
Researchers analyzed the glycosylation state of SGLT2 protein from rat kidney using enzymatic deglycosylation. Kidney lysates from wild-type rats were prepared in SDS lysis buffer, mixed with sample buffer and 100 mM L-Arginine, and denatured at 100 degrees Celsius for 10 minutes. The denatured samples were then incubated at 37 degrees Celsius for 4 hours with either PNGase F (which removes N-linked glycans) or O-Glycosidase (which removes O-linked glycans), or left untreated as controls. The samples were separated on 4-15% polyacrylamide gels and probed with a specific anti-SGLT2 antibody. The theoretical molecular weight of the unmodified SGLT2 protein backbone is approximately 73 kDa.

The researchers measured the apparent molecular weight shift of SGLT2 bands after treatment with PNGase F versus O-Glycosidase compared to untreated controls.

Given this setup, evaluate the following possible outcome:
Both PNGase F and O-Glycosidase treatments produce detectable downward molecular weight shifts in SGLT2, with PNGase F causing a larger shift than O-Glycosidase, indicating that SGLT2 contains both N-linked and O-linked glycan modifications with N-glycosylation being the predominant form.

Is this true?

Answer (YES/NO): NO